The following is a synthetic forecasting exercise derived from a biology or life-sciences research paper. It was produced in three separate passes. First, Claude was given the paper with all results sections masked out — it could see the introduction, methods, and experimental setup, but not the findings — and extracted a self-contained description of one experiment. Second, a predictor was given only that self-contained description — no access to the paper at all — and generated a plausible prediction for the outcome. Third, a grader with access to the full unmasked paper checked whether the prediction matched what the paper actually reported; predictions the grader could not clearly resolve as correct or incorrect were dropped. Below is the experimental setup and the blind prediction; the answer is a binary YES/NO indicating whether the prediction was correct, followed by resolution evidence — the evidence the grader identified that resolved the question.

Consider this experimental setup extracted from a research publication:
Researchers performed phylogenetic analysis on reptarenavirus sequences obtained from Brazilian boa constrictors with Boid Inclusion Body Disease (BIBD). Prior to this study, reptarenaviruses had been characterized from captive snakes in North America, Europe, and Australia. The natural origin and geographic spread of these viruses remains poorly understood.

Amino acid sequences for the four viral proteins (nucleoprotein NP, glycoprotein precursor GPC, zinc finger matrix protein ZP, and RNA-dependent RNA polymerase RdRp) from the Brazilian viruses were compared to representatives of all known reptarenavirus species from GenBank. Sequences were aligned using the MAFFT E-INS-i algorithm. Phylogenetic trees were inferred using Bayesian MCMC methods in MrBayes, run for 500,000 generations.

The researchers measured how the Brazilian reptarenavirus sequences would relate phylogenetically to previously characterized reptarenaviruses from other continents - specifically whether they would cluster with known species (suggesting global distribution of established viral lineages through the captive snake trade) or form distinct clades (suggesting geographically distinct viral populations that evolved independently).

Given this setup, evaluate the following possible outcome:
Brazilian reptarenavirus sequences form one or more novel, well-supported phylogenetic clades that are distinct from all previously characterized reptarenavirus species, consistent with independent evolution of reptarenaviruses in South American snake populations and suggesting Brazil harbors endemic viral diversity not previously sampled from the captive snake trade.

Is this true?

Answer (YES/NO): NO